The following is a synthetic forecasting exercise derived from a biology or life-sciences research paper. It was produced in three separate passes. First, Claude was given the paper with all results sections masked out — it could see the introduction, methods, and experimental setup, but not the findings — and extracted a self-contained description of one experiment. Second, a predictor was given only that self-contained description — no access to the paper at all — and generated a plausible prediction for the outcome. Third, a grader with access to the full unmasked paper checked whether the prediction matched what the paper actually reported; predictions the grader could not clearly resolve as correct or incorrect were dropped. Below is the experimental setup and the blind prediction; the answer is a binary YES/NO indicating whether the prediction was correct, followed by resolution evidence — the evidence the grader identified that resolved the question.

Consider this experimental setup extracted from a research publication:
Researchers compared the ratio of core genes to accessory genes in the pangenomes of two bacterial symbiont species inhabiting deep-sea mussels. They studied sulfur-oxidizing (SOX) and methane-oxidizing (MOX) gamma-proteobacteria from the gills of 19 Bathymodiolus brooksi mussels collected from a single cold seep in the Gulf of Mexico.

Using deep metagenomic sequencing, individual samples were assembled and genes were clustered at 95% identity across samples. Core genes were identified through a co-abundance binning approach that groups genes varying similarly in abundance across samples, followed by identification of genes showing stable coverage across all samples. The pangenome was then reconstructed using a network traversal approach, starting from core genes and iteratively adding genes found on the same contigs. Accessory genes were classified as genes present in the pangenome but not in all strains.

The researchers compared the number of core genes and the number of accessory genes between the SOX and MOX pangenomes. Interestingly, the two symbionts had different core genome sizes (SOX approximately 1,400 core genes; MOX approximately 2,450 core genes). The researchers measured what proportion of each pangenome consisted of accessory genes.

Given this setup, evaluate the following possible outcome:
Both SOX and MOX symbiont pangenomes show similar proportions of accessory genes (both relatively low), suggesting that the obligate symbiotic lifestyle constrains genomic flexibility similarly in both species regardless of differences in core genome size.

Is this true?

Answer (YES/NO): NO